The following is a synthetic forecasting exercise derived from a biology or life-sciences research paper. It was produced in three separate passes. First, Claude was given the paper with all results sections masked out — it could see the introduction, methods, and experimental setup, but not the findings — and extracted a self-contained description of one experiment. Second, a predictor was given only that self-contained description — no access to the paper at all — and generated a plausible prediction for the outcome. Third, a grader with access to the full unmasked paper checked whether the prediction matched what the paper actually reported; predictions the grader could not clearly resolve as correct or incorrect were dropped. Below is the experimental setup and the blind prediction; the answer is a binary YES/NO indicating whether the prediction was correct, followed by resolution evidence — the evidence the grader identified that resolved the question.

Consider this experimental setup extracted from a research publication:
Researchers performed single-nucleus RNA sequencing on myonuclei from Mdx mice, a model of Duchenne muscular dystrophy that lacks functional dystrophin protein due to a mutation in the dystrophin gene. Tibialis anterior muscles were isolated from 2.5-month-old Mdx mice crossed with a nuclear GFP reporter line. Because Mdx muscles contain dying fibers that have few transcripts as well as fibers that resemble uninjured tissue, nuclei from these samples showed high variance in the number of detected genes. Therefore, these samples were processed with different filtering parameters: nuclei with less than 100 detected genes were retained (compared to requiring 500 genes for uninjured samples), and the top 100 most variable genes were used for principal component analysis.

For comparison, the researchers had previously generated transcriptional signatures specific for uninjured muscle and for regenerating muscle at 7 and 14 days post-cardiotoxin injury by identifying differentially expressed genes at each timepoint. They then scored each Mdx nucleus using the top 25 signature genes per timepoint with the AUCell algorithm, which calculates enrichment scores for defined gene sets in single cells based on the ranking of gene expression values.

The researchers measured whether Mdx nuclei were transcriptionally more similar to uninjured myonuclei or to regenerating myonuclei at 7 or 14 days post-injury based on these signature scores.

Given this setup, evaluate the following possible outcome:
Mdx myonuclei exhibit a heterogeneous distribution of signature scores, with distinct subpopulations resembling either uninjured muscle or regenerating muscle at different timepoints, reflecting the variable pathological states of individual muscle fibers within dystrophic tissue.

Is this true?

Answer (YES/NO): NO